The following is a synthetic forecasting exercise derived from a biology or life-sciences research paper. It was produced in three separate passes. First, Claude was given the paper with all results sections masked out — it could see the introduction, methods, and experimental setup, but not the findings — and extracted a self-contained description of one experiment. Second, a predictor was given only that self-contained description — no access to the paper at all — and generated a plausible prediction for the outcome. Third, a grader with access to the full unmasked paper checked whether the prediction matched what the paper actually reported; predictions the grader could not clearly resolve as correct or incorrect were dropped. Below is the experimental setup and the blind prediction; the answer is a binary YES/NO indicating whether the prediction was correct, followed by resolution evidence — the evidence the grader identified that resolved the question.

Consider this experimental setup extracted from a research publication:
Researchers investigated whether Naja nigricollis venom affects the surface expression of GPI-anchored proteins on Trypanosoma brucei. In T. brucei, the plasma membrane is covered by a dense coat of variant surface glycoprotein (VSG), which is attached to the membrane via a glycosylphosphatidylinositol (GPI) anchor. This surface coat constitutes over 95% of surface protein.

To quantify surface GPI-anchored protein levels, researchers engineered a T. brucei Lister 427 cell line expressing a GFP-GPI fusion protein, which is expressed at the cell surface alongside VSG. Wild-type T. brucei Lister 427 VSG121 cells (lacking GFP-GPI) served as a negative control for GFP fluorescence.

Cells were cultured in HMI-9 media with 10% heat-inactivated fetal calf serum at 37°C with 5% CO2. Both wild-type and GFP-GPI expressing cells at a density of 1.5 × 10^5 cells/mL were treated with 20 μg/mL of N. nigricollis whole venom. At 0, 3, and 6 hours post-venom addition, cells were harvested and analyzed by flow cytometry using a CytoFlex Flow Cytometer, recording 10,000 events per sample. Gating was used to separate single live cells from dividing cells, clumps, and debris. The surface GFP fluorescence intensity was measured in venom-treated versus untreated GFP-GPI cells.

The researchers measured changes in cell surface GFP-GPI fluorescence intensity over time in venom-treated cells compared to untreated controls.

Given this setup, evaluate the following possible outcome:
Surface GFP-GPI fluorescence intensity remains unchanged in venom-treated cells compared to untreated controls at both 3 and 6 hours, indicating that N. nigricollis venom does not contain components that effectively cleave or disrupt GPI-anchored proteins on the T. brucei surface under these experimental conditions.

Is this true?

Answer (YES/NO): YES